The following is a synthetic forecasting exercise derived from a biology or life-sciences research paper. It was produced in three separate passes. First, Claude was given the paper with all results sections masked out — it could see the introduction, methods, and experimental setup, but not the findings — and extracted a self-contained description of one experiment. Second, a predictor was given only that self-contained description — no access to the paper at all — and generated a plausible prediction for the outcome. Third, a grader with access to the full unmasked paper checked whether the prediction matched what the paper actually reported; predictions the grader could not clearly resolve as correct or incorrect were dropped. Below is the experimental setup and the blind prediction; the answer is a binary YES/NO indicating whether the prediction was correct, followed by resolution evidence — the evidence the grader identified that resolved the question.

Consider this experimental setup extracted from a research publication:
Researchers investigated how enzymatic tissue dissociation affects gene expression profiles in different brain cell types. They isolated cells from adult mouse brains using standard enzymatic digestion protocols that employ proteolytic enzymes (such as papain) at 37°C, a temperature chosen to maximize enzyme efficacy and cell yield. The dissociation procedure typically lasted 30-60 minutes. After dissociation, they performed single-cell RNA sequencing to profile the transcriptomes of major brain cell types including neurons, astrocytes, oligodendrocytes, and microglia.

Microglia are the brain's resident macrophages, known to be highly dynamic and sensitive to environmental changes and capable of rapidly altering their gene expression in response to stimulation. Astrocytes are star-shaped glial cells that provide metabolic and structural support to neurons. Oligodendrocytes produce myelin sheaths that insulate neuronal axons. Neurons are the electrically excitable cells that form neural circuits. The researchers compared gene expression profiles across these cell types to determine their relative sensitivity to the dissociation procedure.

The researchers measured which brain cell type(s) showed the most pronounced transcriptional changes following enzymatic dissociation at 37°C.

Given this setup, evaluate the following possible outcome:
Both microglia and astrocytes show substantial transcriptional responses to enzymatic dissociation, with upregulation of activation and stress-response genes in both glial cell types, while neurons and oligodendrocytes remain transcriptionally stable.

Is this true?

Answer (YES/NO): NO